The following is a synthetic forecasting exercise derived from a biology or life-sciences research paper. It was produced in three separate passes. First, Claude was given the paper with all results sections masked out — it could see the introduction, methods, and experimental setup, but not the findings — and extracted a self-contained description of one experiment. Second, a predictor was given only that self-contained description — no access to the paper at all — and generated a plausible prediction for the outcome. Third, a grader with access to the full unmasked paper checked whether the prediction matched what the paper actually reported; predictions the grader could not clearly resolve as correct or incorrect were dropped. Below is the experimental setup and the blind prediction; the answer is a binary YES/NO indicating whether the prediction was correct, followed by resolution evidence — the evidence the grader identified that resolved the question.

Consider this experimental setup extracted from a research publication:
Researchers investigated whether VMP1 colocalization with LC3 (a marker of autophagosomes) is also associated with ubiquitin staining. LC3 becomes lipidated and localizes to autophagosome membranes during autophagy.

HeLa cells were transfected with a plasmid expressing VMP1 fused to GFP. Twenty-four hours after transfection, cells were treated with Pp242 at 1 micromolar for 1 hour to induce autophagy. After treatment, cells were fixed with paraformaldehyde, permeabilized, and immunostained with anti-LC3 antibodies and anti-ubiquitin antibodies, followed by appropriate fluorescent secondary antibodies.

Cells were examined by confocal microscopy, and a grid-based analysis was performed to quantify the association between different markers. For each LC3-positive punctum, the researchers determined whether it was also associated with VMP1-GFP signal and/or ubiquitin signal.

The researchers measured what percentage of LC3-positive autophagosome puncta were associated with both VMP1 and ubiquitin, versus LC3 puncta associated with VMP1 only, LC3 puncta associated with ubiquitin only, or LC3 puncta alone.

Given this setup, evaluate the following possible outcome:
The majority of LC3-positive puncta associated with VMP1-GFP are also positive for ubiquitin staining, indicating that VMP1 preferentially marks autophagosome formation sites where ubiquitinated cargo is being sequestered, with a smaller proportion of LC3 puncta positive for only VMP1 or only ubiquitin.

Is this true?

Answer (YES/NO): NO